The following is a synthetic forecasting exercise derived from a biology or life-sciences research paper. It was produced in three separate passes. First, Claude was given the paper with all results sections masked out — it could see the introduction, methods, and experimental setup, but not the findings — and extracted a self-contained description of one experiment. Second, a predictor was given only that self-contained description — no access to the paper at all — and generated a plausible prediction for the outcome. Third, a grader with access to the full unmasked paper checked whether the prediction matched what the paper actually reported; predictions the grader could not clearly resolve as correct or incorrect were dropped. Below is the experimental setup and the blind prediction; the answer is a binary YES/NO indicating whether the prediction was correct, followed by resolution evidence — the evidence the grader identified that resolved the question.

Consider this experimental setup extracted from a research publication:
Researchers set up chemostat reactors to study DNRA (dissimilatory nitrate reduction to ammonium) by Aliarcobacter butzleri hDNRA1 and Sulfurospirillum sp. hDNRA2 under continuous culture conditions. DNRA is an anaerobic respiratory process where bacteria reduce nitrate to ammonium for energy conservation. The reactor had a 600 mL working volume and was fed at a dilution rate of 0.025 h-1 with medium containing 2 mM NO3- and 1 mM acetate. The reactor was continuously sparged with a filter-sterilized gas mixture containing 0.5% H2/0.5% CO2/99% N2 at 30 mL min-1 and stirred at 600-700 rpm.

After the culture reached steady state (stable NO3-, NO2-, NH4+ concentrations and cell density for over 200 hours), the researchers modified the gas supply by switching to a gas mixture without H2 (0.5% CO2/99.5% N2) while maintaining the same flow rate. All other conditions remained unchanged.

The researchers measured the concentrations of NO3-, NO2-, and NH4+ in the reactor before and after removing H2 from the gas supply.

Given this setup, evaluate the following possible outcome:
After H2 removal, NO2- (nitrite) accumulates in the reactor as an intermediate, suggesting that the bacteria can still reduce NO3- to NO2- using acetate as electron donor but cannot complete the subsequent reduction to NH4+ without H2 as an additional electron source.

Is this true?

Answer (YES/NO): YES